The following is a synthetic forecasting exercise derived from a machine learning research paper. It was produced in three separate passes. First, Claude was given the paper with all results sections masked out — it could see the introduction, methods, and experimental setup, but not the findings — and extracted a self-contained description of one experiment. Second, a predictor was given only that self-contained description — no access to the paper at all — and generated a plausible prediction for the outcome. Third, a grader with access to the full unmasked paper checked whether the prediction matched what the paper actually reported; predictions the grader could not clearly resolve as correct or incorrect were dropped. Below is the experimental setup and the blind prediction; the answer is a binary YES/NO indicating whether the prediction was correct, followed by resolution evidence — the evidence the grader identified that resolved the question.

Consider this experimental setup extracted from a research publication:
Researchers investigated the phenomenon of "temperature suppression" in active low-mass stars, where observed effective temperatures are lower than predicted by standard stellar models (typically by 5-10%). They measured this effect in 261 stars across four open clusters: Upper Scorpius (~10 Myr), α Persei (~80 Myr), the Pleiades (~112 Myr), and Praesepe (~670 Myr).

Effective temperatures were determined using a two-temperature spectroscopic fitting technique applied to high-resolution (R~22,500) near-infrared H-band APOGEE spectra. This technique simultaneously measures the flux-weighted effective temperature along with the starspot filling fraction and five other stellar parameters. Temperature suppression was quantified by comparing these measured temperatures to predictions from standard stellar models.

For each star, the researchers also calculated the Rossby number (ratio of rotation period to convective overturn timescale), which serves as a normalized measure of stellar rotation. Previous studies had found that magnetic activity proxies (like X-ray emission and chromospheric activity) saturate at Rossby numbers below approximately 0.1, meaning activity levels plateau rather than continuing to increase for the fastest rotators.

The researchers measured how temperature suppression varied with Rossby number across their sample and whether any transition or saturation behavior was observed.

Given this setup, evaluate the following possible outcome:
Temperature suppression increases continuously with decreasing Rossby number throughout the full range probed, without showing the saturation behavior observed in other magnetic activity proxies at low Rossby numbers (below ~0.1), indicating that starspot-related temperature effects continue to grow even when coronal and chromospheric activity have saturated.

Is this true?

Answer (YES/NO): NO